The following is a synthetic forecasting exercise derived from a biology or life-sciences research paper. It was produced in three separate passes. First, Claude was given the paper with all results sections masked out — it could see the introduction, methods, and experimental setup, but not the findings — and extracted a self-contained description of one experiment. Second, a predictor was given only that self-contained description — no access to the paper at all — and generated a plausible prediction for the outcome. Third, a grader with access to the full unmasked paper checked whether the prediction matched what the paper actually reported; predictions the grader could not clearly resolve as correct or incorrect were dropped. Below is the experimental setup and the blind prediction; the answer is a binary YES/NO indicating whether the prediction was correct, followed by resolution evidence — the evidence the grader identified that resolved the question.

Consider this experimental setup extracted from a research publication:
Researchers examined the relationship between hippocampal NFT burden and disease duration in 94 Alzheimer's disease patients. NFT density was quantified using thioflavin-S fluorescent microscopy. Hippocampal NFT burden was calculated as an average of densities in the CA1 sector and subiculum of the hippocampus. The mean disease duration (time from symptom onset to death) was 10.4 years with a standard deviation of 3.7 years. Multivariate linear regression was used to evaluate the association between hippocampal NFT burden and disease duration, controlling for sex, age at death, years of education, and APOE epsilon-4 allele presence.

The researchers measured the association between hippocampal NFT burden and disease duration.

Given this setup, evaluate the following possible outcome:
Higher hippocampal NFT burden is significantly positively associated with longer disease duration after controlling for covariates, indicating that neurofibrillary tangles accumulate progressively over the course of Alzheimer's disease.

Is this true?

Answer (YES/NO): YES